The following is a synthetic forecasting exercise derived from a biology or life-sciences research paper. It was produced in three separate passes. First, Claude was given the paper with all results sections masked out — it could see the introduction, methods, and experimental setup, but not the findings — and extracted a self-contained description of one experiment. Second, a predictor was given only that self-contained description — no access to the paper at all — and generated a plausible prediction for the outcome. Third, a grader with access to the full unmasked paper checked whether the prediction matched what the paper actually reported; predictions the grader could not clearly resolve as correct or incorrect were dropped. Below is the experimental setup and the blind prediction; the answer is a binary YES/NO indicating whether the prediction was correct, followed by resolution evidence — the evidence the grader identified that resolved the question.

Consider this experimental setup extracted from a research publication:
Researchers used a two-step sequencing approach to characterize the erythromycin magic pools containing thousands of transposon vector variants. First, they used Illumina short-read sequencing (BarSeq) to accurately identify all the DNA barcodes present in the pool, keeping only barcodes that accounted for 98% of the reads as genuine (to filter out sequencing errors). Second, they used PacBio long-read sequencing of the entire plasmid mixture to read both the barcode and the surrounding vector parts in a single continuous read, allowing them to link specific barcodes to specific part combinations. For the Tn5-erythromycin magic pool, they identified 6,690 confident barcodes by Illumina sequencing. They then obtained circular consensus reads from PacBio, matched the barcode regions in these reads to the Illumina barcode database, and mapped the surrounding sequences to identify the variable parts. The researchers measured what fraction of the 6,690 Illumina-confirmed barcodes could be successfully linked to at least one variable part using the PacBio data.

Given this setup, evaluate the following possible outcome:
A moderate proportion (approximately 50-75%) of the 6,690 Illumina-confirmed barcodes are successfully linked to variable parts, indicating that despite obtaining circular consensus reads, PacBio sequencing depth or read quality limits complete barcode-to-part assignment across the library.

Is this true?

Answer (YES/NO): YES